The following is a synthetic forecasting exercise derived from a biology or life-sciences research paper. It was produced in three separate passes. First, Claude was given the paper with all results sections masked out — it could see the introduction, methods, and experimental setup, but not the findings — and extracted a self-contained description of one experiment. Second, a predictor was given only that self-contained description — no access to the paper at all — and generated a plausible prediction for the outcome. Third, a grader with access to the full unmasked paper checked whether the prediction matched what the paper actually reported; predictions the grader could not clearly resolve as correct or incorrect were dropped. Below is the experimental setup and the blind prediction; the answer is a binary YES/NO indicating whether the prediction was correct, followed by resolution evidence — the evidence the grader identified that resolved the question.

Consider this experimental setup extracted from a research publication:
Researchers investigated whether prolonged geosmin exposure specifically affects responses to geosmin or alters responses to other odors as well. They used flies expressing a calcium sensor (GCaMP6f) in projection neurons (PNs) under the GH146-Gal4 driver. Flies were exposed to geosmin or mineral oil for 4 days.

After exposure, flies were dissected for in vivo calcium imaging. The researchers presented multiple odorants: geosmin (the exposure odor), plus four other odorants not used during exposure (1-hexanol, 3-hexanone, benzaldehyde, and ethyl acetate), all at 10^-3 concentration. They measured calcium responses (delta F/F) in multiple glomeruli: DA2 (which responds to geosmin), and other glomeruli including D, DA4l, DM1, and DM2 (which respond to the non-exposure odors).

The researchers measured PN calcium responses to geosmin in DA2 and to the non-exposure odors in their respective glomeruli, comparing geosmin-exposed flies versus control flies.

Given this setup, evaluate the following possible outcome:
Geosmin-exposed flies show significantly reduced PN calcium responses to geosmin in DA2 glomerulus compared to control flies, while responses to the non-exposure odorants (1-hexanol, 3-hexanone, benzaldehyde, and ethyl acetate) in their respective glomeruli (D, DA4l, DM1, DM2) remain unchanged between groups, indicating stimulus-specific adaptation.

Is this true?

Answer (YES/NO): NO